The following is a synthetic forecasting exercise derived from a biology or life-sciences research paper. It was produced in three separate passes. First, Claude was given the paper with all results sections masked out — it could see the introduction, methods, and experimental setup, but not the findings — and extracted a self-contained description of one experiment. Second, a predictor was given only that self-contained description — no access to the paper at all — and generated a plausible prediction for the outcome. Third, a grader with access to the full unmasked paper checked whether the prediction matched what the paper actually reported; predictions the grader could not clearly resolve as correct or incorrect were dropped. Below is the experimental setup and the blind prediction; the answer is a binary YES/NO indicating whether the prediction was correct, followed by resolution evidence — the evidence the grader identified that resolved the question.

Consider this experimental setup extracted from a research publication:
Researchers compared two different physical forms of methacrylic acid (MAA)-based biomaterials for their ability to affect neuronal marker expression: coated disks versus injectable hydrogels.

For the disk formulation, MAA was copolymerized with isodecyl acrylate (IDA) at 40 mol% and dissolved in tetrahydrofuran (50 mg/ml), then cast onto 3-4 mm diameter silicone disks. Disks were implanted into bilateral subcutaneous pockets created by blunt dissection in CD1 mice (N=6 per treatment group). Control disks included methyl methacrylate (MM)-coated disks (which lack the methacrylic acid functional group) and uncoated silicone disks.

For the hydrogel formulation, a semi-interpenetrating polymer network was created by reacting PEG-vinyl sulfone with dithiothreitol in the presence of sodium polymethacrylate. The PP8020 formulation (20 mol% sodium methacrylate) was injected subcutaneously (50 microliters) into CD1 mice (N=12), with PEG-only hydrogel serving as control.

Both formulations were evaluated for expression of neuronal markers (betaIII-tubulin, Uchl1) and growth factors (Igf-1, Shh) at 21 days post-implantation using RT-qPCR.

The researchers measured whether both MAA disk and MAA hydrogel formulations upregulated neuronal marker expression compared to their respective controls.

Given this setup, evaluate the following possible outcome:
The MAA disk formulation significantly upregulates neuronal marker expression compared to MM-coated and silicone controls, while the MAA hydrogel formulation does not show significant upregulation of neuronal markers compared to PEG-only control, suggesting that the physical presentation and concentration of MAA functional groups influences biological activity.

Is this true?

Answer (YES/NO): NO